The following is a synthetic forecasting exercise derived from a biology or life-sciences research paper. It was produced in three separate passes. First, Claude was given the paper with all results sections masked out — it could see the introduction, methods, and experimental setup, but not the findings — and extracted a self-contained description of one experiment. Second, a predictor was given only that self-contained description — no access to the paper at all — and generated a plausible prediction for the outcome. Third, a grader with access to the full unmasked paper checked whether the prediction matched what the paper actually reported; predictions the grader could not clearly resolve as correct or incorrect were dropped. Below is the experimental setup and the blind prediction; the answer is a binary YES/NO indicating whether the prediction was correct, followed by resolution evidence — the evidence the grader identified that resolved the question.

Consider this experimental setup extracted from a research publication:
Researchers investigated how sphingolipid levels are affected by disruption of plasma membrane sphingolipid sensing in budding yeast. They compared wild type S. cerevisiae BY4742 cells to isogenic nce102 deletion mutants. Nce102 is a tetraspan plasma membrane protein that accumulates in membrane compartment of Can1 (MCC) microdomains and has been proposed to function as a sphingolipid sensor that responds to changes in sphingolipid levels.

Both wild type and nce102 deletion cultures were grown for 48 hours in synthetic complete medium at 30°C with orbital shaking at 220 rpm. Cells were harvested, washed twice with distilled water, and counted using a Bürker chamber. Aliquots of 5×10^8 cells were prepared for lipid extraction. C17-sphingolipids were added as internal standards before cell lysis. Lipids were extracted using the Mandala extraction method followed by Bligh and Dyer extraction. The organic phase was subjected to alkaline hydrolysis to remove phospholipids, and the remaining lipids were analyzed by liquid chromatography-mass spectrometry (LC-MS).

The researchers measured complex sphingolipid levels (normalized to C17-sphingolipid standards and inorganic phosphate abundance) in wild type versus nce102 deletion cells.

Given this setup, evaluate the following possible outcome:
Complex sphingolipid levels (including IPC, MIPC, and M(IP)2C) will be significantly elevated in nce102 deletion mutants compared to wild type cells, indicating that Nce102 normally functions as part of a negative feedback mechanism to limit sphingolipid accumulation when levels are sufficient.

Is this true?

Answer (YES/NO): NO